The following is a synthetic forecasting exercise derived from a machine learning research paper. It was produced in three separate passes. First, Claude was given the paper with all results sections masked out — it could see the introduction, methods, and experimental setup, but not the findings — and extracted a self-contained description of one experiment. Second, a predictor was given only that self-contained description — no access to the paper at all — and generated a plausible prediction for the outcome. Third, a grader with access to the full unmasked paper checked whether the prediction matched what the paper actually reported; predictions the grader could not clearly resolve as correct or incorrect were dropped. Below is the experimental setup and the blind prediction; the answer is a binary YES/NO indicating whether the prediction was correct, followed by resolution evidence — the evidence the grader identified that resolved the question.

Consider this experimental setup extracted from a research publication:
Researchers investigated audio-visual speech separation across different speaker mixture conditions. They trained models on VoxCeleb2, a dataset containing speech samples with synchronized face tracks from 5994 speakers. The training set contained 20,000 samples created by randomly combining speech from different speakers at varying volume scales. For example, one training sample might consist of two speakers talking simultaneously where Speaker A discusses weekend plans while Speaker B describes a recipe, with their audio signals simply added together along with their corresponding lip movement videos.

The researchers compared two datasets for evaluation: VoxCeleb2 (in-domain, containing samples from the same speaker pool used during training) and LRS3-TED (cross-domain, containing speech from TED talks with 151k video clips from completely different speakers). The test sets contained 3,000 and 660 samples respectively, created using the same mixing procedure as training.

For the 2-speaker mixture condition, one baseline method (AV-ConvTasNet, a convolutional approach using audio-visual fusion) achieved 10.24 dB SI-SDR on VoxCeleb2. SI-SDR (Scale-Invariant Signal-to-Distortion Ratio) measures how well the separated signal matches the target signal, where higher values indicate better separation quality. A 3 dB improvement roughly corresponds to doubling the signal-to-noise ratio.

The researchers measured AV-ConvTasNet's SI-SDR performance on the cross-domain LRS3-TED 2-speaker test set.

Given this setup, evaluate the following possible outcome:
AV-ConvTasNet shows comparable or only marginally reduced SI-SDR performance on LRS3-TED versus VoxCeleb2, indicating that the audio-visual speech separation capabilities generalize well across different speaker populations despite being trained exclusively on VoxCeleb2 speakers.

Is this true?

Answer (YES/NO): NO